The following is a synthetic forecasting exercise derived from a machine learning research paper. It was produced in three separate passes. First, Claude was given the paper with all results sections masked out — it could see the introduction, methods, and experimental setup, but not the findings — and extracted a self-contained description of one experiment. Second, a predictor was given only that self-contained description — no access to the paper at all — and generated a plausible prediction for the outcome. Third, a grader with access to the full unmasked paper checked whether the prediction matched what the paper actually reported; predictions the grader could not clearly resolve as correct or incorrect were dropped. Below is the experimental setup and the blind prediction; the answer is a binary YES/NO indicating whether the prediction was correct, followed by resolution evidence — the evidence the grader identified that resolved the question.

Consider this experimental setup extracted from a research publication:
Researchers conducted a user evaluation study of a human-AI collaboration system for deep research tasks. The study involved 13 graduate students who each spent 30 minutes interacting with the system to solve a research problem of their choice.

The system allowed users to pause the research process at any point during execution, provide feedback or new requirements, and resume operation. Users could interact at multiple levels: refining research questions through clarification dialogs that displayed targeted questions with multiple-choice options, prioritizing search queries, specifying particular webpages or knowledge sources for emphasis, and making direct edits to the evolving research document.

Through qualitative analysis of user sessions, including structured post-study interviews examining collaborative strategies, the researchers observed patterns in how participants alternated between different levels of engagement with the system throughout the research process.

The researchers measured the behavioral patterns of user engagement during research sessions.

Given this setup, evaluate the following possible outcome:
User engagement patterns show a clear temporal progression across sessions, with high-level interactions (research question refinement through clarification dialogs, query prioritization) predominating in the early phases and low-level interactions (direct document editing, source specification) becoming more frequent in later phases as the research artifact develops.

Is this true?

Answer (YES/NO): NO